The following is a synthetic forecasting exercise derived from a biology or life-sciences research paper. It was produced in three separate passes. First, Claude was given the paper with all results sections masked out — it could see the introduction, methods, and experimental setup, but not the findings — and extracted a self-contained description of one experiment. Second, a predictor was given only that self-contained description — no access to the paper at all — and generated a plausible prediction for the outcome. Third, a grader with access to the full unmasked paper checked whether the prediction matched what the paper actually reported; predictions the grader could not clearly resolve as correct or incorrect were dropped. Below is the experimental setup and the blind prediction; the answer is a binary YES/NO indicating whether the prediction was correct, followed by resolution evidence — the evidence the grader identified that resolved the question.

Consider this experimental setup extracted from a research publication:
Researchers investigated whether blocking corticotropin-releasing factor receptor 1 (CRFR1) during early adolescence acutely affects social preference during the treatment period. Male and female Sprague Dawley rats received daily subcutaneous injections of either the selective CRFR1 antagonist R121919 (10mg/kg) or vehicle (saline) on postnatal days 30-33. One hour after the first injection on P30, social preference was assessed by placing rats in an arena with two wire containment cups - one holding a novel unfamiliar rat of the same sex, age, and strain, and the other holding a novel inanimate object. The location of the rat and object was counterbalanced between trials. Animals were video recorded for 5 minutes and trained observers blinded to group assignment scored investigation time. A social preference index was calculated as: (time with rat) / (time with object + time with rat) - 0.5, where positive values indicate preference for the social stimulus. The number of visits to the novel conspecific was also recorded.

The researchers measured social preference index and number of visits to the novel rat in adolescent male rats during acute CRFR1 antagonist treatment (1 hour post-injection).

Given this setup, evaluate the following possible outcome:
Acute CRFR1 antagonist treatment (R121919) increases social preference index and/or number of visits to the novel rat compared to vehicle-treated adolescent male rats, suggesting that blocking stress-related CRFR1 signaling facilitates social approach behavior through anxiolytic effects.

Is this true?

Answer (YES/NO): NO